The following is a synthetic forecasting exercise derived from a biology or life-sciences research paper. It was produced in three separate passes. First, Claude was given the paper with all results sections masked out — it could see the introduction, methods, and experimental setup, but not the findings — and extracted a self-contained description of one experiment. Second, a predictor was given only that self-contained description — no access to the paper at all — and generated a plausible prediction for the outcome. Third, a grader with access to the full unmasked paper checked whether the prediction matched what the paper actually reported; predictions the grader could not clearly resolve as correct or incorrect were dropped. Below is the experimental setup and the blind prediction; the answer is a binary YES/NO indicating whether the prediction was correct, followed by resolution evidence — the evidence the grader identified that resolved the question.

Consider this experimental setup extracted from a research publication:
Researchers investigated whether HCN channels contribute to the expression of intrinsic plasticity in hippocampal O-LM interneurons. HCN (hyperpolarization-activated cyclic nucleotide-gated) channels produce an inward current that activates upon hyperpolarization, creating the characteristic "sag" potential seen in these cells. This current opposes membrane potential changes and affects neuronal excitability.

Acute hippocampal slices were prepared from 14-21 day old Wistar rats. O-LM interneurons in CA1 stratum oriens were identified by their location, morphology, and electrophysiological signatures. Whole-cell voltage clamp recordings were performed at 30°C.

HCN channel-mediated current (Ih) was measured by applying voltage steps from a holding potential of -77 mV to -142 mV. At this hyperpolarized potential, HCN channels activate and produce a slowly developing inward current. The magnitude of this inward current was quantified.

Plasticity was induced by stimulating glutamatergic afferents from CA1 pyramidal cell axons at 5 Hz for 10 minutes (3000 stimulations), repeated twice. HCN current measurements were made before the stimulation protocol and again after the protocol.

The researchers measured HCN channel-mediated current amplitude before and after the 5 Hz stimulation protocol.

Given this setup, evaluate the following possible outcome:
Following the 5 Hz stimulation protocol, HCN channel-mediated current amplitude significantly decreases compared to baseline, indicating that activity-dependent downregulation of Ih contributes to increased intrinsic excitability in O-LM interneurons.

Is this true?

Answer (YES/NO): YES